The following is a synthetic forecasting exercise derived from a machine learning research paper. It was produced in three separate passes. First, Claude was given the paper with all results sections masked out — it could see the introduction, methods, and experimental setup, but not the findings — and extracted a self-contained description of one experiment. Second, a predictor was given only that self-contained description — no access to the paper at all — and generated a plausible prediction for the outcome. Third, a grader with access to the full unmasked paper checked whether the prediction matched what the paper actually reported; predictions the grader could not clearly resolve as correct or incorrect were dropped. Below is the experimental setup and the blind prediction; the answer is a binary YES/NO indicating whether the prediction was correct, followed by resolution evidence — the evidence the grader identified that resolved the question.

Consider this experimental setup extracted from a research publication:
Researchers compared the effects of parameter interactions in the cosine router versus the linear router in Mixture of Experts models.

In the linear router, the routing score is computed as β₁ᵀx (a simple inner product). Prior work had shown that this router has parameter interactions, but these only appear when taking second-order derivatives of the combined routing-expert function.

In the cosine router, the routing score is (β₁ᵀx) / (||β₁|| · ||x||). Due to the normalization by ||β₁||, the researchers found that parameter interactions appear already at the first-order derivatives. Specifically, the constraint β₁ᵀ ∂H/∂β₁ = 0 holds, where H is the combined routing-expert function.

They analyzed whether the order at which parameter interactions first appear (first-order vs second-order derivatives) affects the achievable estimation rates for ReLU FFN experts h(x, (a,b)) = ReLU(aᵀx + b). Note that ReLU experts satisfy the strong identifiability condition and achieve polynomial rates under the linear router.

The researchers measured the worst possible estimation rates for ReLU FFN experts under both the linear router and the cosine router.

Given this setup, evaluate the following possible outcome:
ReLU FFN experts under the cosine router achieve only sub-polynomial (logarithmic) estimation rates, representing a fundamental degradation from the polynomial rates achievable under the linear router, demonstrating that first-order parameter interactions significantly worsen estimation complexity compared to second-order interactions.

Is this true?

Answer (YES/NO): YES